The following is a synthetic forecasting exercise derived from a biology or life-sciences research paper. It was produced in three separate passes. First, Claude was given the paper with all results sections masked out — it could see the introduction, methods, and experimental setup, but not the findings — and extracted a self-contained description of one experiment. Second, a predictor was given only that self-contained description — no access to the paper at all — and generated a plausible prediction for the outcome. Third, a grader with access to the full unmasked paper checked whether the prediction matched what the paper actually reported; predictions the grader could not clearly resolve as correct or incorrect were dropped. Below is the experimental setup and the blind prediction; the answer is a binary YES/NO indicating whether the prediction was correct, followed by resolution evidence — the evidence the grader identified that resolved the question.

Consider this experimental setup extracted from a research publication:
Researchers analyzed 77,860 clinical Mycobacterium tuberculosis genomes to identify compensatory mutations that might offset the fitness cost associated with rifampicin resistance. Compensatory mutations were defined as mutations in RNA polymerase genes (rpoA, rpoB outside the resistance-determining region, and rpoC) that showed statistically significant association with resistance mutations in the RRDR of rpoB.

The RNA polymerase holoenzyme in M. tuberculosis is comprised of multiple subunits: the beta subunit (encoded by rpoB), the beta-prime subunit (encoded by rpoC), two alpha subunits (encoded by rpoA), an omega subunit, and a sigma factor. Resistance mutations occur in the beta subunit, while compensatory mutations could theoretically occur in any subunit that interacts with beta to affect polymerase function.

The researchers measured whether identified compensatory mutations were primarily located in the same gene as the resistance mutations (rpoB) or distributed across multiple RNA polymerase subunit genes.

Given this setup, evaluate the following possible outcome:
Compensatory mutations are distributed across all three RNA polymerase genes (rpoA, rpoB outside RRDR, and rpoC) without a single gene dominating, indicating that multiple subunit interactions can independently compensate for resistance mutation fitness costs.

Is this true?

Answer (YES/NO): NO